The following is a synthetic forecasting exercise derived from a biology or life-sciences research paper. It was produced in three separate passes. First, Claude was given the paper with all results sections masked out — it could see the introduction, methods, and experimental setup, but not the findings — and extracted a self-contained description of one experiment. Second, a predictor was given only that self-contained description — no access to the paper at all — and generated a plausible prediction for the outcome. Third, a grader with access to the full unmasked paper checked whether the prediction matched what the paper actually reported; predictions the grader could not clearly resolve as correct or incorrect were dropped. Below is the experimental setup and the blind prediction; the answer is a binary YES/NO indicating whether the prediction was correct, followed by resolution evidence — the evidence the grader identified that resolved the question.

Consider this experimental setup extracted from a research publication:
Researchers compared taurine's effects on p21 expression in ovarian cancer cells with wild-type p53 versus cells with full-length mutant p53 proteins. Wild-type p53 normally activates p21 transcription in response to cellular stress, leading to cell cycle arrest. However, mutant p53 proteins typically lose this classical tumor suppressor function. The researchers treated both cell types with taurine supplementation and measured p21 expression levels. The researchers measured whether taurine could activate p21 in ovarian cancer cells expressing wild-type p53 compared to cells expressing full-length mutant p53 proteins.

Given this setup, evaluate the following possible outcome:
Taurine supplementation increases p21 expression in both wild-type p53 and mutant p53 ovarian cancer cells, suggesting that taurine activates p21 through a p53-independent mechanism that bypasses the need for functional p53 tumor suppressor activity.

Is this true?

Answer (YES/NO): NO